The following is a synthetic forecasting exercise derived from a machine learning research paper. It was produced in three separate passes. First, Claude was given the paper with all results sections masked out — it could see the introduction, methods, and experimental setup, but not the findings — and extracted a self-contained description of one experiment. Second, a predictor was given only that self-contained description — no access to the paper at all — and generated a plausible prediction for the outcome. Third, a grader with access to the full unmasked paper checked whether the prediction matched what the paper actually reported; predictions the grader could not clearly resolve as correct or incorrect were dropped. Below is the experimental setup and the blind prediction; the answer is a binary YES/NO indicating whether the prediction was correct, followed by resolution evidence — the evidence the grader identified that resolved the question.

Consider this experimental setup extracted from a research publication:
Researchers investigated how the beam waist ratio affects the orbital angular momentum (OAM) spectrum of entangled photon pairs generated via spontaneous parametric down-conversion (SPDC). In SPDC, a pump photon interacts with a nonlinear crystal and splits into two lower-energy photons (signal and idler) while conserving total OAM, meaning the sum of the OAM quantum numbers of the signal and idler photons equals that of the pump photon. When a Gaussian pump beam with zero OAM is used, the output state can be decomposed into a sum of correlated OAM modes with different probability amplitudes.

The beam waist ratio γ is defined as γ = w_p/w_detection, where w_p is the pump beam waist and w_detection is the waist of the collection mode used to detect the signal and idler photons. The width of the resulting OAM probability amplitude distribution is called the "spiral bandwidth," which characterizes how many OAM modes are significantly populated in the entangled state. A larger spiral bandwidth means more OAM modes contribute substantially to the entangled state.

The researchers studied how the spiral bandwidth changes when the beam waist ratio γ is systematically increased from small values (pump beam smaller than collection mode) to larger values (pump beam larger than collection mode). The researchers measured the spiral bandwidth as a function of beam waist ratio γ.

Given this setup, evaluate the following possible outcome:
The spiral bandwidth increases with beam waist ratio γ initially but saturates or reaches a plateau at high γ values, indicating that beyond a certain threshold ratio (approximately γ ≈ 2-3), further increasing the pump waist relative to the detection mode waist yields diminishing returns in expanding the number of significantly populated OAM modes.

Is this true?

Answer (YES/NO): NO